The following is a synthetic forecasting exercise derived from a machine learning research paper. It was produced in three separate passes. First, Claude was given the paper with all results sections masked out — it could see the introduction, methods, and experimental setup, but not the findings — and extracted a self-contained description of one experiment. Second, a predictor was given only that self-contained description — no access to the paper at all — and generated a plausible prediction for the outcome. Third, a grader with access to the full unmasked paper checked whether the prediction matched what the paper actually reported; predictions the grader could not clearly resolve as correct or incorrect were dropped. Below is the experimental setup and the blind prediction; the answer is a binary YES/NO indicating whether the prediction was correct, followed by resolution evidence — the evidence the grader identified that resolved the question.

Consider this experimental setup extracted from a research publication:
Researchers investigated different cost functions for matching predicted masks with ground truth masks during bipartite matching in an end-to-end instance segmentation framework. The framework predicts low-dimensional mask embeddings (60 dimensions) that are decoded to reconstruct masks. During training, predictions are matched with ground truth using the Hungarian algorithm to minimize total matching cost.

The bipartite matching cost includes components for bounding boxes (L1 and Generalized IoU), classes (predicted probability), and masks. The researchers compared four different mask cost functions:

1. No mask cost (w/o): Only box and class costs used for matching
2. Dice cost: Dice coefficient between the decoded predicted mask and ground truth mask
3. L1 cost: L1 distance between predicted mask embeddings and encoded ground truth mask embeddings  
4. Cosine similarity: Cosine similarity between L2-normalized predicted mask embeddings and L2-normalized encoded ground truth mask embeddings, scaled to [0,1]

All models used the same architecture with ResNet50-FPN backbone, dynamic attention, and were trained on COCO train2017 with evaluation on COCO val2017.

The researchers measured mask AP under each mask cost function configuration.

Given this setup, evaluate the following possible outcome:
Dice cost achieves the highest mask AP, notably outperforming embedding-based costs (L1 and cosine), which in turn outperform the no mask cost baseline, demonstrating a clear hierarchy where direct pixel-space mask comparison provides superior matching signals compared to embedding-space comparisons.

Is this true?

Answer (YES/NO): NO